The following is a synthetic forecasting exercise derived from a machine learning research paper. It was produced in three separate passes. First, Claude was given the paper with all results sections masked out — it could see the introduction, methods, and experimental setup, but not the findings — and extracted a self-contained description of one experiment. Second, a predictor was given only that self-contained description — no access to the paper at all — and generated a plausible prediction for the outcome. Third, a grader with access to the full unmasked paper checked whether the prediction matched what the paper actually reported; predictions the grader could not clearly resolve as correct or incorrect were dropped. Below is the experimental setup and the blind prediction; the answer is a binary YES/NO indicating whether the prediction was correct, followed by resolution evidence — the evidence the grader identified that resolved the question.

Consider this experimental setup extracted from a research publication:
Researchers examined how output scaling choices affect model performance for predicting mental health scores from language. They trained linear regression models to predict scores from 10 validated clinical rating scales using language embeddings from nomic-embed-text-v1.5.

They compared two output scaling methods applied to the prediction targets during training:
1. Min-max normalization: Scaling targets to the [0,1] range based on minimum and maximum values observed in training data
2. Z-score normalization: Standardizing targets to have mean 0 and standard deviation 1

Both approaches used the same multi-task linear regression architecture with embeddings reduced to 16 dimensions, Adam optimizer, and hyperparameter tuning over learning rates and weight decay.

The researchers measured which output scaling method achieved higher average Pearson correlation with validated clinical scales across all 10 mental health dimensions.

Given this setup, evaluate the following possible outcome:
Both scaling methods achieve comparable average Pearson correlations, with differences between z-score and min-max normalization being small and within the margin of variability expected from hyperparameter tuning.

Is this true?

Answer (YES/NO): NO